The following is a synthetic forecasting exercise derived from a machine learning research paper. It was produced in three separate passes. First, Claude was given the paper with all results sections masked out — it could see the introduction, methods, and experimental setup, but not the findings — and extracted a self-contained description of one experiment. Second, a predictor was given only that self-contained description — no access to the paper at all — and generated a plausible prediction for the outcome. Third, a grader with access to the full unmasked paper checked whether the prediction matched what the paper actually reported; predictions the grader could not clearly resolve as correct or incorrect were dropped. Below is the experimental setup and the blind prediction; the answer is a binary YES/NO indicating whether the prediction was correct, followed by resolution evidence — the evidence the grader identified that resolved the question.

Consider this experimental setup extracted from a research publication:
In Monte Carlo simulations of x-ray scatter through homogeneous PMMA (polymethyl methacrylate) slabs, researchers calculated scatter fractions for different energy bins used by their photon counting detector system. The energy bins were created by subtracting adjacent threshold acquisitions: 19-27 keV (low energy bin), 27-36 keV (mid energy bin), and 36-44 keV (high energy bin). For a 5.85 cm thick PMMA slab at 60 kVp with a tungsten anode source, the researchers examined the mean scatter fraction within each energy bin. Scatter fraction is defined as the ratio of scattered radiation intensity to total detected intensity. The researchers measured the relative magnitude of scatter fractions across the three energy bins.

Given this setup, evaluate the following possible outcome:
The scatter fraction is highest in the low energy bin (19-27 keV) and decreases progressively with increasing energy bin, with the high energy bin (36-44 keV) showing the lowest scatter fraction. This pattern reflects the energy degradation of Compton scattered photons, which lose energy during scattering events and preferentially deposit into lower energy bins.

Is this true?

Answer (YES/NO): YES